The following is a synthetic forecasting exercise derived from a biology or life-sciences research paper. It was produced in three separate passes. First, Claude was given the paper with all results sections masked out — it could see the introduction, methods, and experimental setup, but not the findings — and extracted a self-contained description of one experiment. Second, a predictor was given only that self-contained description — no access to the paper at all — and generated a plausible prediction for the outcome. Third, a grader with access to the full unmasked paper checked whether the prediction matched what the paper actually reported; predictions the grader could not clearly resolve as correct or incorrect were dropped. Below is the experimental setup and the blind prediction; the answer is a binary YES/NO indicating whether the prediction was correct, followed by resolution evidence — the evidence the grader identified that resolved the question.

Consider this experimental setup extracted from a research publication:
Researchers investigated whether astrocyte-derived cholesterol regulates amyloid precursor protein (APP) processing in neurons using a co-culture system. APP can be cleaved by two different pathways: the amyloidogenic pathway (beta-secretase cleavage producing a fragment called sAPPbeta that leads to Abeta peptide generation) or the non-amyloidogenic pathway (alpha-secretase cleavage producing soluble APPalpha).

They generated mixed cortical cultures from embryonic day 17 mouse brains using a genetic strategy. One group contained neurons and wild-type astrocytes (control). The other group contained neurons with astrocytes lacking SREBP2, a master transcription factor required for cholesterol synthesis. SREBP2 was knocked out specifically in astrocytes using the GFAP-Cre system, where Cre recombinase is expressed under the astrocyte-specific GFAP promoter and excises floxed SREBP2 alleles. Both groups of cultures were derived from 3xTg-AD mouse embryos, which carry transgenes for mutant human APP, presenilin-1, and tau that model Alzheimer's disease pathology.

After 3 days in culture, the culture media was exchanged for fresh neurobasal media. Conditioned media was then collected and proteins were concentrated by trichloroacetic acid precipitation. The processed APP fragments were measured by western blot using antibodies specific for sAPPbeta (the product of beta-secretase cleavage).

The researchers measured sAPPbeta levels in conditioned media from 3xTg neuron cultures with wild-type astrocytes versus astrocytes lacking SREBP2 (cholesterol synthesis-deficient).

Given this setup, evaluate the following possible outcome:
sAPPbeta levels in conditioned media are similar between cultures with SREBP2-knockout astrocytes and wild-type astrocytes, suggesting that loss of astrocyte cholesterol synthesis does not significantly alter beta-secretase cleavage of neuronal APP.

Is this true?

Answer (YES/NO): NO